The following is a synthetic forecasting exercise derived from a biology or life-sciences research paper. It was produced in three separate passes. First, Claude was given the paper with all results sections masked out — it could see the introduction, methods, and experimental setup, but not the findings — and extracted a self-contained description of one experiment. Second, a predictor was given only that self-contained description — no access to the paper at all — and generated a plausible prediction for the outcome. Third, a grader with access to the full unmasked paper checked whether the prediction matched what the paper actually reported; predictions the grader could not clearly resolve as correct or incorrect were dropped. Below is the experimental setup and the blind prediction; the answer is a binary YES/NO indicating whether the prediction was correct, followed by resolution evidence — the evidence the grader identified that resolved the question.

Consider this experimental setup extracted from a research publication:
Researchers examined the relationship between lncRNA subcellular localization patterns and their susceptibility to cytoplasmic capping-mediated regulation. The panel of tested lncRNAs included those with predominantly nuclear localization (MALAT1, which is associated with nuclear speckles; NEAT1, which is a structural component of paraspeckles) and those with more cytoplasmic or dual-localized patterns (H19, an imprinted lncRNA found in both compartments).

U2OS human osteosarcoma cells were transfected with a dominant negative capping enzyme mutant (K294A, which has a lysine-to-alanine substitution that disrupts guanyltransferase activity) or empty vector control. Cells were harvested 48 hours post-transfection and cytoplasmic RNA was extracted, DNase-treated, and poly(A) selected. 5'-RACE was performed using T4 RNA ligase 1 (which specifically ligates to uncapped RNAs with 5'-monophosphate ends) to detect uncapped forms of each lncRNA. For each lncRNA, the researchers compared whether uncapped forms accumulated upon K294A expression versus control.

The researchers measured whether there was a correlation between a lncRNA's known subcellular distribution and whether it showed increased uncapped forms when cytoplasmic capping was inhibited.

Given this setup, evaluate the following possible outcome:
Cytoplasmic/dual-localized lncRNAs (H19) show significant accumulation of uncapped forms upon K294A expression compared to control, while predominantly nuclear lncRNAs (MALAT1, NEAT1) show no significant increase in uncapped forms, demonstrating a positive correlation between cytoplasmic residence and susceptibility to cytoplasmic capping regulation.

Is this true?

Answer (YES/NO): NO